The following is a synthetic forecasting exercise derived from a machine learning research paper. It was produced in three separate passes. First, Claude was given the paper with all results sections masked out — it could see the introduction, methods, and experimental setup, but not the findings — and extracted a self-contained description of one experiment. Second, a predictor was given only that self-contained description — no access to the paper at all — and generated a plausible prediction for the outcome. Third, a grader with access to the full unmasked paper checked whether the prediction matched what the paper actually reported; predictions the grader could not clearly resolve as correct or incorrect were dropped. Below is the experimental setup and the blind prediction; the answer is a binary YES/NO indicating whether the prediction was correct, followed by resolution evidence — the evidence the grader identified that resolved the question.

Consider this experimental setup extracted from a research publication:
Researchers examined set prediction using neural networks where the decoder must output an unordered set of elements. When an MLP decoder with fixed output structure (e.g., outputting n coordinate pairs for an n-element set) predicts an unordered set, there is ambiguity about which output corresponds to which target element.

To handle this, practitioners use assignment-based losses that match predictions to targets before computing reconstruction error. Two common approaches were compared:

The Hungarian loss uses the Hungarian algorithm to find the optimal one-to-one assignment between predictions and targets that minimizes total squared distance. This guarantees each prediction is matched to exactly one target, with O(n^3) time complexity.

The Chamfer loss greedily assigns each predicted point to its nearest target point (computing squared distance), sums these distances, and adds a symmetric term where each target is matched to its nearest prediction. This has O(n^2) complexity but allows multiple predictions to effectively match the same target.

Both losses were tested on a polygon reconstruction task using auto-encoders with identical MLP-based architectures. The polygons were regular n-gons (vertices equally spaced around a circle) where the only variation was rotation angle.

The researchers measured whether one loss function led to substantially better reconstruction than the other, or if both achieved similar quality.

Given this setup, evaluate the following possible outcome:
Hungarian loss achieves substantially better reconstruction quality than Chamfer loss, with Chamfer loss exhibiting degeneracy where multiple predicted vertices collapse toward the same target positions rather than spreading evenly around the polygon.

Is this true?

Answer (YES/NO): NO